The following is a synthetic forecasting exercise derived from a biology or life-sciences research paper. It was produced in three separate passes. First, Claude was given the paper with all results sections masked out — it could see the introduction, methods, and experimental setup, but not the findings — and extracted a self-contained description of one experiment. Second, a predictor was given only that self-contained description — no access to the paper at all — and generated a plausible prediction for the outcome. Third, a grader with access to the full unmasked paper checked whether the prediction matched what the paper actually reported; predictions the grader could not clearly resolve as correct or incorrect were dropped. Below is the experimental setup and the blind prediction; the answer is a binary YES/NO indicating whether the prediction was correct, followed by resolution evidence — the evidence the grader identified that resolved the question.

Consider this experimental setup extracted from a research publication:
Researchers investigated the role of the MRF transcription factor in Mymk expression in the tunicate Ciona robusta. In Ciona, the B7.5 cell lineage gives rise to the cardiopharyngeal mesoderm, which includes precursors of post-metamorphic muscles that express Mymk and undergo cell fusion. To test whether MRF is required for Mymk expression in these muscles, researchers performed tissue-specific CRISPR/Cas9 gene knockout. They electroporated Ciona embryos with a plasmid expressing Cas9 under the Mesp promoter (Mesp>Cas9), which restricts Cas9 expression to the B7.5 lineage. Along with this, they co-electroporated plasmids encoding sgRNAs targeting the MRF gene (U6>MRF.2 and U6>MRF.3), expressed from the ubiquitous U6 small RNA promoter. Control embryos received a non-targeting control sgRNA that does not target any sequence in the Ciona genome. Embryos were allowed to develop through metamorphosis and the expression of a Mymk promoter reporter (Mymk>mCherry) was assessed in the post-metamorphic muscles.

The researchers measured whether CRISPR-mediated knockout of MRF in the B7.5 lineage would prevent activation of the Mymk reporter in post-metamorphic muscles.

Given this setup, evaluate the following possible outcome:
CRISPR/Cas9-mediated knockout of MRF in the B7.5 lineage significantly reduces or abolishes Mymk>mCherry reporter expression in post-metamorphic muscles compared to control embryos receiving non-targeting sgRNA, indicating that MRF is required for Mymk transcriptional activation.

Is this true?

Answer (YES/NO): YES